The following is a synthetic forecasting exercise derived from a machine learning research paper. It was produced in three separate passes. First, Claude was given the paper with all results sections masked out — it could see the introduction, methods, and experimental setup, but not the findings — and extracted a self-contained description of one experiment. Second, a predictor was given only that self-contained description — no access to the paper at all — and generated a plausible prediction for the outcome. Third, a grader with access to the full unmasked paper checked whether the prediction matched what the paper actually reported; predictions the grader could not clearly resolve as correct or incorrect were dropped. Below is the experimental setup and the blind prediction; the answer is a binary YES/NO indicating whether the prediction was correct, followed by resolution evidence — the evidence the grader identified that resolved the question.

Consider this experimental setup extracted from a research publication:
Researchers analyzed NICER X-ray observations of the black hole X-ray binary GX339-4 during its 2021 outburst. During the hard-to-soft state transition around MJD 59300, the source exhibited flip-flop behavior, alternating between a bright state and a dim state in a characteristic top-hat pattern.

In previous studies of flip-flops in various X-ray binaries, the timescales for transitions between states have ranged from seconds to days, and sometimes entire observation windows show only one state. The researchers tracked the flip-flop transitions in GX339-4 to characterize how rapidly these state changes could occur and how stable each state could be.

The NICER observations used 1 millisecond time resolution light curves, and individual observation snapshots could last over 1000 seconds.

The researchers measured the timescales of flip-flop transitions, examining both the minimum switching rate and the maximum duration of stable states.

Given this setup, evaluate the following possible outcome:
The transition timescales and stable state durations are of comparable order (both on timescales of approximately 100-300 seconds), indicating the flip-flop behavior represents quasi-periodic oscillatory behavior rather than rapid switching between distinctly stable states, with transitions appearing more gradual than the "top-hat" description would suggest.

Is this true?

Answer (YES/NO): NO